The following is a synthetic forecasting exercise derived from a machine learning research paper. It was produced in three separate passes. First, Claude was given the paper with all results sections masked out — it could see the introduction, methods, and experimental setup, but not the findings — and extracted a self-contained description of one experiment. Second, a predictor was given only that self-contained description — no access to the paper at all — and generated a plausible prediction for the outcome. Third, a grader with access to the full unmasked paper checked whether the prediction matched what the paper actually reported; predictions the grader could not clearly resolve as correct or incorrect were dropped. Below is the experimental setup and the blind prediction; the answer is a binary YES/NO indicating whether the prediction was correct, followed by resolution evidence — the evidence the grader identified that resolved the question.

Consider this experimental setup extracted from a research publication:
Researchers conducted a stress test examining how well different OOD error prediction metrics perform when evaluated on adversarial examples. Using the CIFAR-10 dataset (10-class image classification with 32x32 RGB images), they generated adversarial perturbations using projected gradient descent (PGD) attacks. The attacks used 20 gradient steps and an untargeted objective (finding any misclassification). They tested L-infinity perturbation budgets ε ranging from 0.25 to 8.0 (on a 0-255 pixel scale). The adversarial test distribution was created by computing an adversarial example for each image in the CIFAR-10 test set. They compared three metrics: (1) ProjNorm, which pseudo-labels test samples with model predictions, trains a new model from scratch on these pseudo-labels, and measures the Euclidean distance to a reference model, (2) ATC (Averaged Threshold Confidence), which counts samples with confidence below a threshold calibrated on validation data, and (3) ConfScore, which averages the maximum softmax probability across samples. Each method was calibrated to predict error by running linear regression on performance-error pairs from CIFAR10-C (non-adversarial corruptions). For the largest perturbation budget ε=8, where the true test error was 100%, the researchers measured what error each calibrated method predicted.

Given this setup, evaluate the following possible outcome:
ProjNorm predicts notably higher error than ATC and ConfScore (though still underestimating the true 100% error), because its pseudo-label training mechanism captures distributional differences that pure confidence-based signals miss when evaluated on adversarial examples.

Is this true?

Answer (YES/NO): YES